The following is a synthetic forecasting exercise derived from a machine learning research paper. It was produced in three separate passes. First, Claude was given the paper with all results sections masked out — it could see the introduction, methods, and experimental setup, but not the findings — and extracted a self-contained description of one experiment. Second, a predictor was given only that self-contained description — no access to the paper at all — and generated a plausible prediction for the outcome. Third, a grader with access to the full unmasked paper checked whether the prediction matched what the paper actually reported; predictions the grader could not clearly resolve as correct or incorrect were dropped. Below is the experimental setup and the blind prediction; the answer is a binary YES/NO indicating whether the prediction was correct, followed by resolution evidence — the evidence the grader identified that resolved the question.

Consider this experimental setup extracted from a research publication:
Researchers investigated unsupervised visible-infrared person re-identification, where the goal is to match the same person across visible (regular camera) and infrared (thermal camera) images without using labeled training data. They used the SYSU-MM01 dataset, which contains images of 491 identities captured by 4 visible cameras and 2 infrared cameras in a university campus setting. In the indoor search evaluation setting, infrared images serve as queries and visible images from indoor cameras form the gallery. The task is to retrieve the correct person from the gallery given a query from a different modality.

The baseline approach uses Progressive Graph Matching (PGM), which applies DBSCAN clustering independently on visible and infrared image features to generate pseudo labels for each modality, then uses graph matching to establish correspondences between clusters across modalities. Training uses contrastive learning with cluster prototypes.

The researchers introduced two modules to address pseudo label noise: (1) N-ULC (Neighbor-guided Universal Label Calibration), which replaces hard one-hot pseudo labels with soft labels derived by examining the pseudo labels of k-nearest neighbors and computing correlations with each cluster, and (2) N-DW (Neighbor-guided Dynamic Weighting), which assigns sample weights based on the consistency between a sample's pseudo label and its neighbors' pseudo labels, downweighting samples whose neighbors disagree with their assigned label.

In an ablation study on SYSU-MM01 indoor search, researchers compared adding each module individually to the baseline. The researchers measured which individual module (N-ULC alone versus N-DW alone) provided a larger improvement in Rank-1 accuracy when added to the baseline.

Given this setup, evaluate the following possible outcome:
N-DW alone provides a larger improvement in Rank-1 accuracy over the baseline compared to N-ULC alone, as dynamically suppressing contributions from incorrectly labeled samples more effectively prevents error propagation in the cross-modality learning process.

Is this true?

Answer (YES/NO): YES